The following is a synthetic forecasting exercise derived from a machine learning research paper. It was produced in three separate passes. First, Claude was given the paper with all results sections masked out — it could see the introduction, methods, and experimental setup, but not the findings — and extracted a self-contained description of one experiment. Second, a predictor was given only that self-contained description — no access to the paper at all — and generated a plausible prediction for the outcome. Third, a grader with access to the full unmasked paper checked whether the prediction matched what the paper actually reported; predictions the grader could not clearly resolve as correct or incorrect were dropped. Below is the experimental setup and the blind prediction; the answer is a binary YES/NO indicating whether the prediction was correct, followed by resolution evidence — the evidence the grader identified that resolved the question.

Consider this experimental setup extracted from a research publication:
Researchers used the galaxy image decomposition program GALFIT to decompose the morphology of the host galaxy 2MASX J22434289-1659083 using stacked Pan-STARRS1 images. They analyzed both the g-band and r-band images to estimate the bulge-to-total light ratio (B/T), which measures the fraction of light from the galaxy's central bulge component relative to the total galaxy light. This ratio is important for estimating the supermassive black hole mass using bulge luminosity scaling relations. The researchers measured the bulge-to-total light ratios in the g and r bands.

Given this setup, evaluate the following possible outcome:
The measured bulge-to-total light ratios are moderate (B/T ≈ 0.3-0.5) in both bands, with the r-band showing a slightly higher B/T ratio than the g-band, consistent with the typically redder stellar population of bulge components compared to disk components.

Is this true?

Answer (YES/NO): NO